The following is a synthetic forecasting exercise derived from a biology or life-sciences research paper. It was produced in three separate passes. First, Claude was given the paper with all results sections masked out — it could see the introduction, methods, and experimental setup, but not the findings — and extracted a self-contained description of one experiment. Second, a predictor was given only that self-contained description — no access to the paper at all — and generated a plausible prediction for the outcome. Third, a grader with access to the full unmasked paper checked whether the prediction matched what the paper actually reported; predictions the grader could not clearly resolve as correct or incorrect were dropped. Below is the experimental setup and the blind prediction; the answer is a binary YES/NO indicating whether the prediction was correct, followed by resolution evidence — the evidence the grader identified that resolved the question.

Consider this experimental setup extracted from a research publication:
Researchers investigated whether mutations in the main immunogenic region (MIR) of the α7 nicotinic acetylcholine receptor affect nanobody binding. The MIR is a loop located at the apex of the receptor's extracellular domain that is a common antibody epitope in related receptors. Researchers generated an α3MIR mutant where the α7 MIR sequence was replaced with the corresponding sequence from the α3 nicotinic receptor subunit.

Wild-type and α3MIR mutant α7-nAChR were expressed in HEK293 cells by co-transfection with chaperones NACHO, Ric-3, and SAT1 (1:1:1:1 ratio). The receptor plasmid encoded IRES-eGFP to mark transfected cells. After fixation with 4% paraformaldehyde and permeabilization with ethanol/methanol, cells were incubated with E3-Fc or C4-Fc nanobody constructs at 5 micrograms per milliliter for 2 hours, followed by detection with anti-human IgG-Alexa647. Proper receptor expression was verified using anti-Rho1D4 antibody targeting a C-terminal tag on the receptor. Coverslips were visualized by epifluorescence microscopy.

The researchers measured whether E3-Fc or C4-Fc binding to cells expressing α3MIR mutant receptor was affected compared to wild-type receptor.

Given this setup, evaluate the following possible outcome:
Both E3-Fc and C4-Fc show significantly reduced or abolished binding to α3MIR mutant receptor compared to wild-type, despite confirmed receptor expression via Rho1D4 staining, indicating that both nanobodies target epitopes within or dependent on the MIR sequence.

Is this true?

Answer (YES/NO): YES